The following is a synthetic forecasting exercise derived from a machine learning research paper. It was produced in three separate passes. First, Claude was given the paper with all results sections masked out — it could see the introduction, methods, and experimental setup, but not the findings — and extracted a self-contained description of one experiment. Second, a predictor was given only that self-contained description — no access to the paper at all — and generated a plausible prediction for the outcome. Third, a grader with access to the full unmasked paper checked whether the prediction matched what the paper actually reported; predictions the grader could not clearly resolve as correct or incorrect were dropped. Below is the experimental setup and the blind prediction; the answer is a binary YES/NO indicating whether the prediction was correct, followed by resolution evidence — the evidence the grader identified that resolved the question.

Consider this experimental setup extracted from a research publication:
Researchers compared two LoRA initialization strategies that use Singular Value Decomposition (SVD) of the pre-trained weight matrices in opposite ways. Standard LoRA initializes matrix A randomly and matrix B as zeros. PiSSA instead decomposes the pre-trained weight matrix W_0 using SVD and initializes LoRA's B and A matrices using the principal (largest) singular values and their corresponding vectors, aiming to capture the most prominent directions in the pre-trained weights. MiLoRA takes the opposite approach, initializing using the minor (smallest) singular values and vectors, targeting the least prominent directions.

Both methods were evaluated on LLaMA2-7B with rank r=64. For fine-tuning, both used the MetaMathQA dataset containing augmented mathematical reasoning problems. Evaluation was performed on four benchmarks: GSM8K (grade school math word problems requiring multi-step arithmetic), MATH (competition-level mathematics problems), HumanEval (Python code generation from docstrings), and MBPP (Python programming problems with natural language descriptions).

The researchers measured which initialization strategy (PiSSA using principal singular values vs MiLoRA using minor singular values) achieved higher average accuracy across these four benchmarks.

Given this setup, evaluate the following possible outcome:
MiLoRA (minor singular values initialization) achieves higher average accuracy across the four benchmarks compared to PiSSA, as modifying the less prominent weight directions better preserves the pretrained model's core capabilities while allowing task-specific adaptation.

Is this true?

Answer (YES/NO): YES